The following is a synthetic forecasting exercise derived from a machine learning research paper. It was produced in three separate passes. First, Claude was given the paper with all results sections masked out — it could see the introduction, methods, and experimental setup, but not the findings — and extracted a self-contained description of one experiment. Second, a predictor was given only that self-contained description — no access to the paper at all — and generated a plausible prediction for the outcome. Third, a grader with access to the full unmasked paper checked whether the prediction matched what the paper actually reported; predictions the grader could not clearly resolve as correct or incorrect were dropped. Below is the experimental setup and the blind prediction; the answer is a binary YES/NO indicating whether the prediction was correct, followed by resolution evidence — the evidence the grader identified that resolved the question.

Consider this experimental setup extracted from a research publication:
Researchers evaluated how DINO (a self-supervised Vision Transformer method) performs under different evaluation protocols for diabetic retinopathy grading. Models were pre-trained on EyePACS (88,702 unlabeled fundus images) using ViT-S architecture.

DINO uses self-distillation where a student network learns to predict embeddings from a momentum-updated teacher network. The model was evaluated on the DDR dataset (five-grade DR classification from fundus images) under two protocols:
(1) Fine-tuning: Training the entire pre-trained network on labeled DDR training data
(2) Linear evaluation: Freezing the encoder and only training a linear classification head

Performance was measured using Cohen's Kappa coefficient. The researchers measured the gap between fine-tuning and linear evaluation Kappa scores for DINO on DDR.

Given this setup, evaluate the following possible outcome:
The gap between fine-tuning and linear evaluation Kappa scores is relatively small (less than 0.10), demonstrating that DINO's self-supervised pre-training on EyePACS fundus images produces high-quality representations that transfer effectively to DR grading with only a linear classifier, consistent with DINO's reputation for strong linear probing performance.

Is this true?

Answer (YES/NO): YES